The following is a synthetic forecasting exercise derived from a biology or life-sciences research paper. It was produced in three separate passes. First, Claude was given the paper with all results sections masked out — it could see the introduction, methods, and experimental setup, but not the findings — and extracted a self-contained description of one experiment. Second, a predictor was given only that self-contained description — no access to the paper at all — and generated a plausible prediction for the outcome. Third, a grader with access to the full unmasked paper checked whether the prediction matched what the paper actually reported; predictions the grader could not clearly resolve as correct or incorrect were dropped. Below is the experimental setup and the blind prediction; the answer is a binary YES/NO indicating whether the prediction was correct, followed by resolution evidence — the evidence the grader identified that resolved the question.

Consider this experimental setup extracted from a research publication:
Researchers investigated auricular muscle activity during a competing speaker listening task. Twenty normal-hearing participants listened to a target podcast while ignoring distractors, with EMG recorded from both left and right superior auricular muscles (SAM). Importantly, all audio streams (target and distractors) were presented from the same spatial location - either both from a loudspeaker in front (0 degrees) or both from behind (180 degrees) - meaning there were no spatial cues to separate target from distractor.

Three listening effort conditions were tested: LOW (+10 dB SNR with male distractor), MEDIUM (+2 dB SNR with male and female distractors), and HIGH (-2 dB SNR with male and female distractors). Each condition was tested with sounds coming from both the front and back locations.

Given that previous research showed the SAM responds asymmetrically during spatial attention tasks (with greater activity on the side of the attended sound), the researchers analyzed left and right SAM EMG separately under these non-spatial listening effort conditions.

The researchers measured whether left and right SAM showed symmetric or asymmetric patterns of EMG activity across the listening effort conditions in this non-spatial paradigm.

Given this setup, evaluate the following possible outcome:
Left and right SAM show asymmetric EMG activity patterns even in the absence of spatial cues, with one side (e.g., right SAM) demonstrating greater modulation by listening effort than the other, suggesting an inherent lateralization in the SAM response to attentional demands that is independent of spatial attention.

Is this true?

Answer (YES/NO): NO